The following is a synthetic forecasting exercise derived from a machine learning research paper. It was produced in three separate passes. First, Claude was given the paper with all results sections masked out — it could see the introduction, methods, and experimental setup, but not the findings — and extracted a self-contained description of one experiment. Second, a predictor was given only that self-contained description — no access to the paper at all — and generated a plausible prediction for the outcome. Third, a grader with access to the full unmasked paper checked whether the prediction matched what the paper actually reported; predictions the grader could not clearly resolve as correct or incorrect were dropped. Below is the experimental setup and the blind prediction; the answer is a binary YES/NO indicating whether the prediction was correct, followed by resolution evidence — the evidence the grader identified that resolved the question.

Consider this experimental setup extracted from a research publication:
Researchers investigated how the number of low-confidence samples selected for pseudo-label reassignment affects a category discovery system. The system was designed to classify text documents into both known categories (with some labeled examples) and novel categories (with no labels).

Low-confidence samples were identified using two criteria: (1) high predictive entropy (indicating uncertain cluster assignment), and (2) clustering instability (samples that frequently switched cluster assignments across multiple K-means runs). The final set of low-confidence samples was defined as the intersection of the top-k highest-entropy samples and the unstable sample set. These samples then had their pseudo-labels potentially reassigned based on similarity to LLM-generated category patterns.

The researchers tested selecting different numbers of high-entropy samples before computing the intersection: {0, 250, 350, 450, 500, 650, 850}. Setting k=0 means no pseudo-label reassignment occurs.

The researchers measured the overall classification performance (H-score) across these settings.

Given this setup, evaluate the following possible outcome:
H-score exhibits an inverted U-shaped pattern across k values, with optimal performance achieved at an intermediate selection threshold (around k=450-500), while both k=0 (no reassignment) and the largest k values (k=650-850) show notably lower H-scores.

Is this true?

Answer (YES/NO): YES